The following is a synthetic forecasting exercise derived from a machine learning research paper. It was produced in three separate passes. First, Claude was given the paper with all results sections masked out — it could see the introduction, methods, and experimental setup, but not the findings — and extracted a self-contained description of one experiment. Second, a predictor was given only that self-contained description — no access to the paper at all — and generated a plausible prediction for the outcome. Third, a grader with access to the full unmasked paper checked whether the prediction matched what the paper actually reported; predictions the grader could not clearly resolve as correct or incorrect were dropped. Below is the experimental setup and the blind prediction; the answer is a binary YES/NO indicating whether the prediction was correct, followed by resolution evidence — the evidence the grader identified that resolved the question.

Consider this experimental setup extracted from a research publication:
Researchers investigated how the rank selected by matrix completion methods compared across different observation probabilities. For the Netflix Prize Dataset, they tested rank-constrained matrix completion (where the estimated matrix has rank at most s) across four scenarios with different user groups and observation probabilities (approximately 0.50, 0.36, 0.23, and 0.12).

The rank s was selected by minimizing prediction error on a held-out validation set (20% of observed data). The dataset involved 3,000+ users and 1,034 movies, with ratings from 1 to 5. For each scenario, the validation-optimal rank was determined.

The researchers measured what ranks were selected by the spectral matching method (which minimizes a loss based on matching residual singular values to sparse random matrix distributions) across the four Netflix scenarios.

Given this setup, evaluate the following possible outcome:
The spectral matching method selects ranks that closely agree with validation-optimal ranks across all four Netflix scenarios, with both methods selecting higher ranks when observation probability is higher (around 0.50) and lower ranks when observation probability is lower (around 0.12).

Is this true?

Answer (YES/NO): YES